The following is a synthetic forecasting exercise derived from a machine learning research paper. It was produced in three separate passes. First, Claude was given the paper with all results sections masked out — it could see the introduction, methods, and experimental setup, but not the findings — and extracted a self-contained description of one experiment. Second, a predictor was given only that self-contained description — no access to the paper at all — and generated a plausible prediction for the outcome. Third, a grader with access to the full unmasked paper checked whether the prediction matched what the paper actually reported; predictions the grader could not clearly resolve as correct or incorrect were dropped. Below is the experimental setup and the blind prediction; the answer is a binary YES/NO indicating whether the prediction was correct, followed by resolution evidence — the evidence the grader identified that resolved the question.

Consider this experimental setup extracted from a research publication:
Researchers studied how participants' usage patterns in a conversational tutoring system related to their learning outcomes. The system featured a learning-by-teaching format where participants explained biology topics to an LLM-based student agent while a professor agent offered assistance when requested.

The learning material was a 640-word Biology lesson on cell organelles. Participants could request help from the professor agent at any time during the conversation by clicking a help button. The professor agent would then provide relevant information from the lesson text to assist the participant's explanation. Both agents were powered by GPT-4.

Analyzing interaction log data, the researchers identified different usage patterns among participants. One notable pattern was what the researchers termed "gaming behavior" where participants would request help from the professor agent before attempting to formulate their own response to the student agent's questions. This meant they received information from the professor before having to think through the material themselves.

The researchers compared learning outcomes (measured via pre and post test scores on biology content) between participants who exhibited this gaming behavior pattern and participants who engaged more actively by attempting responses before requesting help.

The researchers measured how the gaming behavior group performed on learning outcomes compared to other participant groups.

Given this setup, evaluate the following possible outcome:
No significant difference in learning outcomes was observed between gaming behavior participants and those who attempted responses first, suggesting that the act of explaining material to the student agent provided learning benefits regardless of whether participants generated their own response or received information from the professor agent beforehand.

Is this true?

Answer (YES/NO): NO